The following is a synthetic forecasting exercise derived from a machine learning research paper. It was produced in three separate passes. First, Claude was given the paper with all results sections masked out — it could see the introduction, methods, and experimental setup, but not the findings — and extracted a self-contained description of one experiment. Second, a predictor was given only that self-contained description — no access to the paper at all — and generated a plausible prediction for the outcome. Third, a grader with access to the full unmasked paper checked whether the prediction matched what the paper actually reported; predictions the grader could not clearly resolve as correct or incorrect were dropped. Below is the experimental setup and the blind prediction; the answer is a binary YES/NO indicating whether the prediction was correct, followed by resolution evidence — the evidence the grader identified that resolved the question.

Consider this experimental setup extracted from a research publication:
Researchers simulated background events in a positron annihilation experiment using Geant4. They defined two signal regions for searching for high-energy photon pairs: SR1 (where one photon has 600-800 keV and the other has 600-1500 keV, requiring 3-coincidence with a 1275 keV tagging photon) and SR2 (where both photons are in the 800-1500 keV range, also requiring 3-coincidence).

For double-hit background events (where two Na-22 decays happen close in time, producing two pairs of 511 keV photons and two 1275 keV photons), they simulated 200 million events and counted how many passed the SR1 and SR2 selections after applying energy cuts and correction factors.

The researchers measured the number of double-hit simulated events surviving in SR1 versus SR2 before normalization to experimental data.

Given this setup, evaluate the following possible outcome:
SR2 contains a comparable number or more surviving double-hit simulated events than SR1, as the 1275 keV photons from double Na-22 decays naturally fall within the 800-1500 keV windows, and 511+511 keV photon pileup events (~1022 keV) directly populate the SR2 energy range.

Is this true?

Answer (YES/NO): NO